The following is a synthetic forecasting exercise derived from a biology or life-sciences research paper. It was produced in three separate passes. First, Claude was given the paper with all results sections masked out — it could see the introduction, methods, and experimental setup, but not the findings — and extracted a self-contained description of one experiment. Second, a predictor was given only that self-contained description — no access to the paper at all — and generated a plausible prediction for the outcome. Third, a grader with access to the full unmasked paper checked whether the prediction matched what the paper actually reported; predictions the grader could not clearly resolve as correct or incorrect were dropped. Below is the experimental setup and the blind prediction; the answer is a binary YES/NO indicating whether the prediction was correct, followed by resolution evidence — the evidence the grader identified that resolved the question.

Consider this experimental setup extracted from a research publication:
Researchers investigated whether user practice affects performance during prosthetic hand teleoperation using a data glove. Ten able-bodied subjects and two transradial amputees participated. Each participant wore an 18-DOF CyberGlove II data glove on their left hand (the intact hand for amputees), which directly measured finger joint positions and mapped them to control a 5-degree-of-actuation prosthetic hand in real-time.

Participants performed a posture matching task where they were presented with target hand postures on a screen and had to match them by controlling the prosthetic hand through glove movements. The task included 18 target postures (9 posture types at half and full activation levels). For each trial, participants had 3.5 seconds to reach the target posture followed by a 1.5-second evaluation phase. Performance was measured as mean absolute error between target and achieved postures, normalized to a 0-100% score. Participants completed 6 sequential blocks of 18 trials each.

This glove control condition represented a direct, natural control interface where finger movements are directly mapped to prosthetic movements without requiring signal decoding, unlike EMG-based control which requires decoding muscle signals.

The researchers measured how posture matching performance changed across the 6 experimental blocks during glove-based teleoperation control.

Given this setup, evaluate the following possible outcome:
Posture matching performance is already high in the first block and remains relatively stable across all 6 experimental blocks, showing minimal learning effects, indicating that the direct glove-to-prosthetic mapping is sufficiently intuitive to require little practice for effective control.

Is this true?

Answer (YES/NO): NO